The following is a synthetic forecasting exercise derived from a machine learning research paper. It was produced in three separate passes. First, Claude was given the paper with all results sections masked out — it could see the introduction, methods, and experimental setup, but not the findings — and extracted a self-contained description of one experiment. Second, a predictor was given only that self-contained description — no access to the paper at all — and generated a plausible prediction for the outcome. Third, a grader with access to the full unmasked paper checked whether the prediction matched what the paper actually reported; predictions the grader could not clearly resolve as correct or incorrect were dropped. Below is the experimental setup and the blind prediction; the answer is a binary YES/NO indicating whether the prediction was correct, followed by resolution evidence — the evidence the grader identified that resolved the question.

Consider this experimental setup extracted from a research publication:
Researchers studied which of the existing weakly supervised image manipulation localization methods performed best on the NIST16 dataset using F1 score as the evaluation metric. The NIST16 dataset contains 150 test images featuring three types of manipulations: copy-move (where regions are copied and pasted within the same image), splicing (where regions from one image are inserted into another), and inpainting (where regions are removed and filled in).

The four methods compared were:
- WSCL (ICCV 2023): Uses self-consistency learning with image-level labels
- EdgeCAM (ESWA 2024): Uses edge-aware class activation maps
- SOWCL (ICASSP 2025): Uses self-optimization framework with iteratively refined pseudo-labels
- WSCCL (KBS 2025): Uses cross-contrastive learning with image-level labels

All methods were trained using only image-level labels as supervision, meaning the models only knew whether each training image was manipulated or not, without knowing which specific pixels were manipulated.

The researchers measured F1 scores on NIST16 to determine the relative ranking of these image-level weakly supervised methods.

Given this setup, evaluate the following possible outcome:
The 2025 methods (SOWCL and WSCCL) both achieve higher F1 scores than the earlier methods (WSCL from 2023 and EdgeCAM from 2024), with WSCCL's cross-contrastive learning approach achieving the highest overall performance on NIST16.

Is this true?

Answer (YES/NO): NO